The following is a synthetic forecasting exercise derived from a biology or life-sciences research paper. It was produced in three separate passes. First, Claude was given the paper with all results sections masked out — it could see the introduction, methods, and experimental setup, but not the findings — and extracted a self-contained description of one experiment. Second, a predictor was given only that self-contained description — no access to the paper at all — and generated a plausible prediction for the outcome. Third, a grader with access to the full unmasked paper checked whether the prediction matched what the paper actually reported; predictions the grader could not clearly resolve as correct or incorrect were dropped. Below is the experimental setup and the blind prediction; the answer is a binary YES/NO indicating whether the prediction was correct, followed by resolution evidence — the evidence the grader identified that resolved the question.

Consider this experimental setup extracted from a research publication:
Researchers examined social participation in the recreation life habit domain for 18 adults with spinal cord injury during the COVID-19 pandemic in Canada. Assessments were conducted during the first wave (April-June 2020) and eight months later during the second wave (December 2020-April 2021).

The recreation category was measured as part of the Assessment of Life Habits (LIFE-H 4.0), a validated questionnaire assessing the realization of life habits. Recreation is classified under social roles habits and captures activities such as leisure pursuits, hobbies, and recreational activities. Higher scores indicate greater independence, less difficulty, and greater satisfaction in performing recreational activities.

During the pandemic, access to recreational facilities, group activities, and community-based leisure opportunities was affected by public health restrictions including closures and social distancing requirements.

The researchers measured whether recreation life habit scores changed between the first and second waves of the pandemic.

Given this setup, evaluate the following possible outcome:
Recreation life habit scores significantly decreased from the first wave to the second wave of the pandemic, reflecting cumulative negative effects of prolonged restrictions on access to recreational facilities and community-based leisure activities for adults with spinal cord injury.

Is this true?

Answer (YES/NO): NO